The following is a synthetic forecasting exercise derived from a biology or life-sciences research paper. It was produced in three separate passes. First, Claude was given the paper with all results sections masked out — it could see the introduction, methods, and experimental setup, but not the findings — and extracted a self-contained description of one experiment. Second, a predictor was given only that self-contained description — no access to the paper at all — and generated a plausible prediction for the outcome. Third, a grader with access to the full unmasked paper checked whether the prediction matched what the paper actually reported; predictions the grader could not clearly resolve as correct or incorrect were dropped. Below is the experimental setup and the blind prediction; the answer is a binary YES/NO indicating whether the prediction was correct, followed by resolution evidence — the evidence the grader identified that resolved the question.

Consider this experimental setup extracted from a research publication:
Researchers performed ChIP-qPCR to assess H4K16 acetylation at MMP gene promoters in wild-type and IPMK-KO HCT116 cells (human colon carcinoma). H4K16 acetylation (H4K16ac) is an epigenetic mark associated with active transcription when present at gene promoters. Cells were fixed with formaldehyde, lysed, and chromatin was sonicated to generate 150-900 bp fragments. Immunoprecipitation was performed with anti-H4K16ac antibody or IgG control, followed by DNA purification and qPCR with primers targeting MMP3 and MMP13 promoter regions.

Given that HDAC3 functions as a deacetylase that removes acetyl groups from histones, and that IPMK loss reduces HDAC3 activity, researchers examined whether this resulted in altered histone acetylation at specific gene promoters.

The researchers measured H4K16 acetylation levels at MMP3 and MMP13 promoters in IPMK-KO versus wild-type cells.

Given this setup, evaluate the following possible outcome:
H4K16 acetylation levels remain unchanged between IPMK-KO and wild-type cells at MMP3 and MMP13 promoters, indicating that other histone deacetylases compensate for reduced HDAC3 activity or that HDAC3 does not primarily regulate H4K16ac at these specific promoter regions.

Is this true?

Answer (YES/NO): NO